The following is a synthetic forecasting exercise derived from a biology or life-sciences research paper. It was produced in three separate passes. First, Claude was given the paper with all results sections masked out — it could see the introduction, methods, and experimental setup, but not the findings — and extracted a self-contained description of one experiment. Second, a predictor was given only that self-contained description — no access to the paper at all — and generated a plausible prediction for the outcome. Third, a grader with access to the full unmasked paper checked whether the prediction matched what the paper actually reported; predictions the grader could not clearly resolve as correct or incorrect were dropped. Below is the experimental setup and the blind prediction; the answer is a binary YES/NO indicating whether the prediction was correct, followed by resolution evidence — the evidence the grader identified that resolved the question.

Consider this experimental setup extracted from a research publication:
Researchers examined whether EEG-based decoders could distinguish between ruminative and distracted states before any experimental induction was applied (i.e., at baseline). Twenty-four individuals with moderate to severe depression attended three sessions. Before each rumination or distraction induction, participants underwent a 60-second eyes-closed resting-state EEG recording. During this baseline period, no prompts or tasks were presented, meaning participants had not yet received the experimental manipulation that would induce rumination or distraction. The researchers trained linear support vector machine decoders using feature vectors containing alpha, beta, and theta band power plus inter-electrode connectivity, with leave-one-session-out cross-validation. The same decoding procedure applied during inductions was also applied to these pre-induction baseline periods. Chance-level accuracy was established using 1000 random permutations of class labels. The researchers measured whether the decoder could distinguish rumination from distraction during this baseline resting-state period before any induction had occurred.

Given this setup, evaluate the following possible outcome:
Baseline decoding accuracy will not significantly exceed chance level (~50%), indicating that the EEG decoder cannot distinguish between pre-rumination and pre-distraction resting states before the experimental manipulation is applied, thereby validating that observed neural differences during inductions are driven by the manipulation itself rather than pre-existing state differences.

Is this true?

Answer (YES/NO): YES